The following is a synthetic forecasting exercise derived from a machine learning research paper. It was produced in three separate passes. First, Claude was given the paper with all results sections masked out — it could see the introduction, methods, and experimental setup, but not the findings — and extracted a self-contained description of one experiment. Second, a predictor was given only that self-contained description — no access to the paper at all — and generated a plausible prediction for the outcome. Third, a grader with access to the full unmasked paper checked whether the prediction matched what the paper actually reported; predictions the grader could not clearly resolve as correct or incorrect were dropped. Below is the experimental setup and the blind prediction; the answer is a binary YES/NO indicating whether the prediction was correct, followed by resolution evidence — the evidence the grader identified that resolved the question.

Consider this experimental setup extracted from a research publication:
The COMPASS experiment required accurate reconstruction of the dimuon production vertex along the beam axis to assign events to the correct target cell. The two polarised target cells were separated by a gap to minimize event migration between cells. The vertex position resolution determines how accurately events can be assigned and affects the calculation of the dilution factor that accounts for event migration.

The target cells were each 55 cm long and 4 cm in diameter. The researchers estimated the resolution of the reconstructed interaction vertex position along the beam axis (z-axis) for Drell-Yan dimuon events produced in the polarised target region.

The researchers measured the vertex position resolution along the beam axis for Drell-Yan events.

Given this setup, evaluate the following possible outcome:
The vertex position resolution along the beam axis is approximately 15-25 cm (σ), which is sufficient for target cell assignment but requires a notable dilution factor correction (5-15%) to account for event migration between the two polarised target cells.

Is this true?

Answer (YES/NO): NO